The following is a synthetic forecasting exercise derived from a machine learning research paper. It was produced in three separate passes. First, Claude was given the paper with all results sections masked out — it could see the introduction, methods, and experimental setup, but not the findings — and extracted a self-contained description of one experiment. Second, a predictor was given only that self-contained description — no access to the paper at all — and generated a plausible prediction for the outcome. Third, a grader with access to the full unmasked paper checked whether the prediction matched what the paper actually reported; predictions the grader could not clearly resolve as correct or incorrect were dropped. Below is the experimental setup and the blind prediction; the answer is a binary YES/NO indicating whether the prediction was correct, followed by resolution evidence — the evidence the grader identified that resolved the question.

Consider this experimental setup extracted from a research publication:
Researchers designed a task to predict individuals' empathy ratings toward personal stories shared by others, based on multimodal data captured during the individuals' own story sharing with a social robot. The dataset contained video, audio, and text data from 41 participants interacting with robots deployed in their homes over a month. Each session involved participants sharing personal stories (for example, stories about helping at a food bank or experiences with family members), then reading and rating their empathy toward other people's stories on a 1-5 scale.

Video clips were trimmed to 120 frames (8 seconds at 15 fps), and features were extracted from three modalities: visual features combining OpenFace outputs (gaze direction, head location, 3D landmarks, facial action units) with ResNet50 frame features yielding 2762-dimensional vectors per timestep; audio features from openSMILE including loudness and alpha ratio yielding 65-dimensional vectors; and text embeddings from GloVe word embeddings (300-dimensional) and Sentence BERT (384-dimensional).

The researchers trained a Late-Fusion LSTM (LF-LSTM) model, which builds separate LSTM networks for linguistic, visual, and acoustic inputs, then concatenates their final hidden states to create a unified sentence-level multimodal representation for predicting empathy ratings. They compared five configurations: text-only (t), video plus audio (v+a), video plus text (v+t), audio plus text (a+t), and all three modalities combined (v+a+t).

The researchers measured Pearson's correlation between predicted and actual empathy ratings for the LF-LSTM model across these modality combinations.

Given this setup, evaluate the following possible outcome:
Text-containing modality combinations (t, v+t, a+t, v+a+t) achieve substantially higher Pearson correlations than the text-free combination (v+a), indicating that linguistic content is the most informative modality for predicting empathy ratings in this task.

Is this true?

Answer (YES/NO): NO